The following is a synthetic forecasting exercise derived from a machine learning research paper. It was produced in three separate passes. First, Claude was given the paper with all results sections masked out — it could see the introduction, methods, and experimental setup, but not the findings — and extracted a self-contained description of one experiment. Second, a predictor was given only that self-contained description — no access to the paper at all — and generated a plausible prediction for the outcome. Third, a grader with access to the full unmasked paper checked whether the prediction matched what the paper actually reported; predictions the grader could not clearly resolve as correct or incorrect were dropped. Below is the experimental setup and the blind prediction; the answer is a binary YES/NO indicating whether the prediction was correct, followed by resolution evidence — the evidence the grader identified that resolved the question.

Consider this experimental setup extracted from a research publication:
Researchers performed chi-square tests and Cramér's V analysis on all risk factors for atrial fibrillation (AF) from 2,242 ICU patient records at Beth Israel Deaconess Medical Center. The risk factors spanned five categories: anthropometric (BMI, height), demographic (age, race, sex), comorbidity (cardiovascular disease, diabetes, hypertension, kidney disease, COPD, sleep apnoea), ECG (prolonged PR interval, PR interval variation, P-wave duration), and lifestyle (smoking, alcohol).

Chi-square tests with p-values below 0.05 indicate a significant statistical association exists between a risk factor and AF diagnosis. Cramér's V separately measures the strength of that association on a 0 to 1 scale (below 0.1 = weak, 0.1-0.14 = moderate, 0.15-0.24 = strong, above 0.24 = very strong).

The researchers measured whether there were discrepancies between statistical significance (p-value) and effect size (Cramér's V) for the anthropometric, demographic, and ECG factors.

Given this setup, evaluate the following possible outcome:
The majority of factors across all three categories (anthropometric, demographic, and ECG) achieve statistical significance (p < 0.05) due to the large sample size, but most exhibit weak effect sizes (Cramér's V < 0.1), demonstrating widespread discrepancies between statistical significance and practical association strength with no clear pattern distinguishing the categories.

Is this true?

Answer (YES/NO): NO